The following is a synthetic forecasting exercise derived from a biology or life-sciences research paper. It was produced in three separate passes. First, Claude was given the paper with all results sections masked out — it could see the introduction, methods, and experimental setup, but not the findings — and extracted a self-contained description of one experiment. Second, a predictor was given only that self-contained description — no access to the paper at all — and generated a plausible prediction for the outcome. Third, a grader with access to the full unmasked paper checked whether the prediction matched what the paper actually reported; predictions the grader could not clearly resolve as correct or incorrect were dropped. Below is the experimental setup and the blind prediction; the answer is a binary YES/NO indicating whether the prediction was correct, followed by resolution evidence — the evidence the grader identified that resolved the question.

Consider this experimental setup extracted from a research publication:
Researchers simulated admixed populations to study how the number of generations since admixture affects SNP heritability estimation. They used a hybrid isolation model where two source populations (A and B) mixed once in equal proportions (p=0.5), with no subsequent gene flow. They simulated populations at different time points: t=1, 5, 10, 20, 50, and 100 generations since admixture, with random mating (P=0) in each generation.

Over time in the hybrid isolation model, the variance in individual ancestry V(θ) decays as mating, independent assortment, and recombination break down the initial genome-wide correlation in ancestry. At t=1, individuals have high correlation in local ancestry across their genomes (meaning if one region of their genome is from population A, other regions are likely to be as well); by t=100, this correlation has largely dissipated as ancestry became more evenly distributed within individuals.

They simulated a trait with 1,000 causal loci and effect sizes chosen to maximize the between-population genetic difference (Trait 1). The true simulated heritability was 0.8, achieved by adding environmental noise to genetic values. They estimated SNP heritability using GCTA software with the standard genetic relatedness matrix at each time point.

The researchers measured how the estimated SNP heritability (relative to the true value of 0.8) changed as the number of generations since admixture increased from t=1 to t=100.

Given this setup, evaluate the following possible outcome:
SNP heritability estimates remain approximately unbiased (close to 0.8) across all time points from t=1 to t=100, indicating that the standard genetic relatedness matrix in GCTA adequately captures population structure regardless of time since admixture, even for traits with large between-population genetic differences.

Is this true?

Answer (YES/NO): NO